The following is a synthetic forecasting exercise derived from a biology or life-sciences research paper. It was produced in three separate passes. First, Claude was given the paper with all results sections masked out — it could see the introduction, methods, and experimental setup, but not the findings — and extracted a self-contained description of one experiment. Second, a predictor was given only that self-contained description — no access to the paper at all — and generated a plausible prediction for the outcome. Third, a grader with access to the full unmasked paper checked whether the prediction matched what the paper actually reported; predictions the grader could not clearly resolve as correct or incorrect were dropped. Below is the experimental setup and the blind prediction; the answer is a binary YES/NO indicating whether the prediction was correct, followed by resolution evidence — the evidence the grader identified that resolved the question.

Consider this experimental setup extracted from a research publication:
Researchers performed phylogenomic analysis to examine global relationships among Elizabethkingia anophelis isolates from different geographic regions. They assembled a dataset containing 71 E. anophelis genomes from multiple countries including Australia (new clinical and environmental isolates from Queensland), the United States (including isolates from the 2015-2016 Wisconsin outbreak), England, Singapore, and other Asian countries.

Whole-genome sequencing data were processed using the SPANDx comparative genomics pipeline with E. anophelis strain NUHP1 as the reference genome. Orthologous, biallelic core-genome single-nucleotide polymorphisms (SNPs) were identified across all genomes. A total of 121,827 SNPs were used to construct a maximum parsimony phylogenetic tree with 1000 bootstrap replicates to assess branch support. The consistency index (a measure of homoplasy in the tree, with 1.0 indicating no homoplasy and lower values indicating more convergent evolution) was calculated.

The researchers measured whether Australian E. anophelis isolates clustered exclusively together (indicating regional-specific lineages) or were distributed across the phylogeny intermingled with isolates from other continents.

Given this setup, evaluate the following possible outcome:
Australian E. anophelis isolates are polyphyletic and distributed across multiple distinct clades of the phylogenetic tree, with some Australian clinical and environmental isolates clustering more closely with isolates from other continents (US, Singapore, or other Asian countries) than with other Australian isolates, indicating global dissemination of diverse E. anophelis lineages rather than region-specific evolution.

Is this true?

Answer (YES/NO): YES